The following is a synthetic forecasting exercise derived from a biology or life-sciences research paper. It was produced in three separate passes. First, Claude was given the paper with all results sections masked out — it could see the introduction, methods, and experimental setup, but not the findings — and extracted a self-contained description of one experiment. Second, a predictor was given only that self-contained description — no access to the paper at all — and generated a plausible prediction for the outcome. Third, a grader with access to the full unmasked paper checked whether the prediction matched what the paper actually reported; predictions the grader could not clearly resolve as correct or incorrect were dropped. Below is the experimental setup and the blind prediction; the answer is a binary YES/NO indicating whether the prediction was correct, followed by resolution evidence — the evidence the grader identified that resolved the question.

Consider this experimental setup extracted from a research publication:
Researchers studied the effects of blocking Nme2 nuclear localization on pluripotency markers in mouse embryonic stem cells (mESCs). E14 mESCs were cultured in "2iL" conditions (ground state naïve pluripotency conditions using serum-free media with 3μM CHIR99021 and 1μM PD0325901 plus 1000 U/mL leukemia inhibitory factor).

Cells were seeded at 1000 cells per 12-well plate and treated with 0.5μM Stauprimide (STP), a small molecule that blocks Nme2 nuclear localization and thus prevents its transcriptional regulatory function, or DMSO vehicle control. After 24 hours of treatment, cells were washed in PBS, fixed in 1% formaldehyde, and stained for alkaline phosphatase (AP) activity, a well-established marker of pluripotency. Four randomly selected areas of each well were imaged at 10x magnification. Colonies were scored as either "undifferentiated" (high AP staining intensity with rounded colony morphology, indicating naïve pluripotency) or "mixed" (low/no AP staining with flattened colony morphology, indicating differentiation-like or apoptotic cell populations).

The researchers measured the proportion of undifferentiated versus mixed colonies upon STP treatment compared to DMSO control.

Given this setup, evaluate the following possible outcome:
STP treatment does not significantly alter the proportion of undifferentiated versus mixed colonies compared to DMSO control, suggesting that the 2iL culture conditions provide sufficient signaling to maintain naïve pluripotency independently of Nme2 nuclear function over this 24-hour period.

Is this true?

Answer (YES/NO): NO